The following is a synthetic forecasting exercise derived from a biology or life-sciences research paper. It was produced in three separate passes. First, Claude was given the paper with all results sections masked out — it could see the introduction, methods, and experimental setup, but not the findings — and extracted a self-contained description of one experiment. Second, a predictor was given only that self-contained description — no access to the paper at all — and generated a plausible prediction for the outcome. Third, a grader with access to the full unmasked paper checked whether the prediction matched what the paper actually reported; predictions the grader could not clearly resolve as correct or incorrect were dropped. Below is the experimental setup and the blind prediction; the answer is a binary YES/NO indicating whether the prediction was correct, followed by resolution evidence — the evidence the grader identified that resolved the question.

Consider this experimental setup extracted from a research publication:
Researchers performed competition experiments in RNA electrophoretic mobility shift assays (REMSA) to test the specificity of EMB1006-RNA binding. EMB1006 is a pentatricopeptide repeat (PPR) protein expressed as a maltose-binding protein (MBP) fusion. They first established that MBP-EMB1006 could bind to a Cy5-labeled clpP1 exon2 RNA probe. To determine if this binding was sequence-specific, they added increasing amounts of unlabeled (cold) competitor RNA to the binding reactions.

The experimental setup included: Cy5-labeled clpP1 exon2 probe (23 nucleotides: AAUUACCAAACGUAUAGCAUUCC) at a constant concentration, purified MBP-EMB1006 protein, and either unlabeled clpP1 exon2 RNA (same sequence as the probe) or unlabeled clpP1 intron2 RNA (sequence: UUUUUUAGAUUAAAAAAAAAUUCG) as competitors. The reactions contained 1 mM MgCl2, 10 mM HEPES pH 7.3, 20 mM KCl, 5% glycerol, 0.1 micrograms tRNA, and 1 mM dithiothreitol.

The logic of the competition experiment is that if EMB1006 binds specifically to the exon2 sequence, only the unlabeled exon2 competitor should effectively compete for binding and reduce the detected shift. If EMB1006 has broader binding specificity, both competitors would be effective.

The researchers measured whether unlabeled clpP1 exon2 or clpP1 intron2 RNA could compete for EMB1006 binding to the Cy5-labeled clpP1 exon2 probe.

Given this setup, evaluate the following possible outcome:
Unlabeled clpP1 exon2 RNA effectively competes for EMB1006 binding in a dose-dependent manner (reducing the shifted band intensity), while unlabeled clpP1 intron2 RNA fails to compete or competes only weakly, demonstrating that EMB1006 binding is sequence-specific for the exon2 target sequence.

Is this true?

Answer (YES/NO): YES